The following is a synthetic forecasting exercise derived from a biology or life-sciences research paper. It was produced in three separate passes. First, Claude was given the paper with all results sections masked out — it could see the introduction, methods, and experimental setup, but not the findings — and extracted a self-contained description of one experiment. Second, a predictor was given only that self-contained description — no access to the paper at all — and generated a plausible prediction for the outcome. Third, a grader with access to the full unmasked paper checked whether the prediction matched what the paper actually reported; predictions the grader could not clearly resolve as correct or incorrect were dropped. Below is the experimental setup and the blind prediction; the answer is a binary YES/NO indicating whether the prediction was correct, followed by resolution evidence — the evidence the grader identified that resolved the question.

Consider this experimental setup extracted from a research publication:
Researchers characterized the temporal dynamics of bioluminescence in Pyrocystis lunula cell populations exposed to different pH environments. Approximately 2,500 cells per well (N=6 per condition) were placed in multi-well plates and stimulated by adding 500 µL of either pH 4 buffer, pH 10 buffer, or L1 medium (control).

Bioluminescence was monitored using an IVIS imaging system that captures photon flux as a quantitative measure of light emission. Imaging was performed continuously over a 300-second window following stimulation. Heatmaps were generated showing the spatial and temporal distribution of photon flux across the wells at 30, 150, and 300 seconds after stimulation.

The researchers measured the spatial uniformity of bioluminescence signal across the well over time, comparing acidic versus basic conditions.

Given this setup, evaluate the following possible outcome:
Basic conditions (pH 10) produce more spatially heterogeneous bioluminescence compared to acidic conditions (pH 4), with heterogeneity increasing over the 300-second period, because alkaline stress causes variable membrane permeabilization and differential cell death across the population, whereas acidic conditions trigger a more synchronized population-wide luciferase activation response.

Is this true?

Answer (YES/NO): YES